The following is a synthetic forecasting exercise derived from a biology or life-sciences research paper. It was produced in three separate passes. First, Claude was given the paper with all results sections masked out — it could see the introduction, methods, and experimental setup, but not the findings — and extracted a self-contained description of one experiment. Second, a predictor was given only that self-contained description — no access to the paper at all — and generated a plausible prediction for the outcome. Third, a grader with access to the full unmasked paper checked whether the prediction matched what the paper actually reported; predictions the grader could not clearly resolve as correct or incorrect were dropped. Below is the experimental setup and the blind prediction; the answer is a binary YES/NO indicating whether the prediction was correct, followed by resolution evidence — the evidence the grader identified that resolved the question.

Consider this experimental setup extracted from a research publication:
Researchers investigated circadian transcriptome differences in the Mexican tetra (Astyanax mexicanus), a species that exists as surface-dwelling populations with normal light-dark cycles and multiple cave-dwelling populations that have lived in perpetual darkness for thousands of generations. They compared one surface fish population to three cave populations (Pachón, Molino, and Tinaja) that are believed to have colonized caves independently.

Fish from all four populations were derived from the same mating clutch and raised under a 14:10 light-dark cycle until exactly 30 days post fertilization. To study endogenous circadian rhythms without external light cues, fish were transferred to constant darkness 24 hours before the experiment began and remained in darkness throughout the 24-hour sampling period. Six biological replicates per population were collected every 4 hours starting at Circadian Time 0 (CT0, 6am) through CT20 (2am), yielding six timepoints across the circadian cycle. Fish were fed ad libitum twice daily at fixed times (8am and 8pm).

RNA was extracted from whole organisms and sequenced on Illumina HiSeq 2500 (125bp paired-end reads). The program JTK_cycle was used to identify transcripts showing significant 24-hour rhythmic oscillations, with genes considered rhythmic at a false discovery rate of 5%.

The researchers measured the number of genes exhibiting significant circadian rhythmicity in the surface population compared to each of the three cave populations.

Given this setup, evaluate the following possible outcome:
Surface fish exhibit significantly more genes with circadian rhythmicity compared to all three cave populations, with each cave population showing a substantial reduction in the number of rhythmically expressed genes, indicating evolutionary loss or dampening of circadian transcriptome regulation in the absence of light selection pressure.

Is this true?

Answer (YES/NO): YES